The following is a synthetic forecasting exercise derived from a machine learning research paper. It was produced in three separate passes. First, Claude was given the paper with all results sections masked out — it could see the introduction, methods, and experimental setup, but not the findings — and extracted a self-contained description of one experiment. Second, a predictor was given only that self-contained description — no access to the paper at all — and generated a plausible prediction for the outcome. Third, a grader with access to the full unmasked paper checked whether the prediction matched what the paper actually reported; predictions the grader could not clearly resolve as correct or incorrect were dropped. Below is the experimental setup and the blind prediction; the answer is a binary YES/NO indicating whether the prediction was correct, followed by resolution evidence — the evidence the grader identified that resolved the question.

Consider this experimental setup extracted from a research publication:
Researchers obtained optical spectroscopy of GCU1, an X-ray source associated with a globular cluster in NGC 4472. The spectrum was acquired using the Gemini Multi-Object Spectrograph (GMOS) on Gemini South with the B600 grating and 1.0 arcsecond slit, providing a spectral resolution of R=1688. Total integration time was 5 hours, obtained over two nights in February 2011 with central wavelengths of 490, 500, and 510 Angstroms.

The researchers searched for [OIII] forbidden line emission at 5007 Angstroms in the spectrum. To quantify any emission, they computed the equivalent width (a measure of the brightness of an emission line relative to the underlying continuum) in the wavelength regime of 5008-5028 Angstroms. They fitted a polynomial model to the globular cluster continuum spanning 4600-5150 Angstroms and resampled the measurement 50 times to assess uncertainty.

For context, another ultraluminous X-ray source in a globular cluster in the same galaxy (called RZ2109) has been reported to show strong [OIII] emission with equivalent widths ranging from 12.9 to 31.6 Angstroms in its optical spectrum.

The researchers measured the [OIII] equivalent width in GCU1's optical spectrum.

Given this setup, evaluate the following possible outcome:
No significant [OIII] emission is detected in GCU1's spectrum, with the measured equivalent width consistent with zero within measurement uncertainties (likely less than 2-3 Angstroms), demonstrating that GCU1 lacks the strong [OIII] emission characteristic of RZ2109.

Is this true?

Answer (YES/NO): YES